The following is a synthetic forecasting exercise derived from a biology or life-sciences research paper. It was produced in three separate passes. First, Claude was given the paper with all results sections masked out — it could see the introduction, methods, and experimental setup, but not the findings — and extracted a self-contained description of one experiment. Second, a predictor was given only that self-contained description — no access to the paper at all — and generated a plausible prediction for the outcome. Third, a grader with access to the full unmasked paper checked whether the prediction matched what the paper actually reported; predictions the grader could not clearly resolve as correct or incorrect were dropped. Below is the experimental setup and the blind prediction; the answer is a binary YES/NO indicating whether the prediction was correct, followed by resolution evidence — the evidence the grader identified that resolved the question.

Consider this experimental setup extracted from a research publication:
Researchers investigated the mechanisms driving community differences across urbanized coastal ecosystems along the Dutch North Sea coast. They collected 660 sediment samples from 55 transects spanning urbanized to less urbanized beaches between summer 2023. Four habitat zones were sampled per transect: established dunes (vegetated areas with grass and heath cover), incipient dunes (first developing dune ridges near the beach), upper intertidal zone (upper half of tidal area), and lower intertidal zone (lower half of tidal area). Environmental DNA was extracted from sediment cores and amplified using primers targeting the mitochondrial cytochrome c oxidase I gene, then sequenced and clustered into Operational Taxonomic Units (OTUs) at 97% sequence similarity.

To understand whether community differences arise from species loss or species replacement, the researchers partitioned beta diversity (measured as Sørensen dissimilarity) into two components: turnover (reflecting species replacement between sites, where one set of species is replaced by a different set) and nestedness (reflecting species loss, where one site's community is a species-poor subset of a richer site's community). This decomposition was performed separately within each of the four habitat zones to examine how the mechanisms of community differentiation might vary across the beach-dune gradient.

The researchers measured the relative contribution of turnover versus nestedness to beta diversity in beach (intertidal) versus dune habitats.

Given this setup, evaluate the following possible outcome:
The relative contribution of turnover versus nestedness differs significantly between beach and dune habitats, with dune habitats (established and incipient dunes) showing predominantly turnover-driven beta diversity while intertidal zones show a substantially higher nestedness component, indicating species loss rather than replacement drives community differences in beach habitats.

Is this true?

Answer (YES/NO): NO